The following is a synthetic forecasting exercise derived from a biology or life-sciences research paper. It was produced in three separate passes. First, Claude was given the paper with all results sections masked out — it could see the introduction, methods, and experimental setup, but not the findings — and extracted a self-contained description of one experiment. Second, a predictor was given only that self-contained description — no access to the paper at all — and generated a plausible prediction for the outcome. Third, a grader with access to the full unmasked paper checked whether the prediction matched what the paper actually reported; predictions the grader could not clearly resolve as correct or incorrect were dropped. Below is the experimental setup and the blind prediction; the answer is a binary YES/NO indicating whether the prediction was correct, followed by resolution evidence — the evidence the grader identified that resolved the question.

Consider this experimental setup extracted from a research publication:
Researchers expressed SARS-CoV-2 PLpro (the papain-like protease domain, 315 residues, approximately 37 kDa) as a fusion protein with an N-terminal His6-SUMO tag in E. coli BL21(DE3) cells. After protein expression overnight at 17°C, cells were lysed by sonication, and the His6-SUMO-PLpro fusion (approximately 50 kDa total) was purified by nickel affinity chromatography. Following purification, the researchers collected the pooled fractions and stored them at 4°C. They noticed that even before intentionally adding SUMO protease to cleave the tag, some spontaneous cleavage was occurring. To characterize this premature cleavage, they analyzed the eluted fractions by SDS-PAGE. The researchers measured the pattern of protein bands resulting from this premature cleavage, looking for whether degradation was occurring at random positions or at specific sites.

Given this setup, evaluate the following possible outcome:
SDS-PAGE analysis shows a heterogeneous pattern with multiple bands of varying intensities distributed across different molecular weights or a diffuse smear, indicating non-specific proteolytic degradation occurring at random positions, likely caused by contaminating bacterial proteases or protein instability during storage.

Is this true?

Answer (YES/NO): NO